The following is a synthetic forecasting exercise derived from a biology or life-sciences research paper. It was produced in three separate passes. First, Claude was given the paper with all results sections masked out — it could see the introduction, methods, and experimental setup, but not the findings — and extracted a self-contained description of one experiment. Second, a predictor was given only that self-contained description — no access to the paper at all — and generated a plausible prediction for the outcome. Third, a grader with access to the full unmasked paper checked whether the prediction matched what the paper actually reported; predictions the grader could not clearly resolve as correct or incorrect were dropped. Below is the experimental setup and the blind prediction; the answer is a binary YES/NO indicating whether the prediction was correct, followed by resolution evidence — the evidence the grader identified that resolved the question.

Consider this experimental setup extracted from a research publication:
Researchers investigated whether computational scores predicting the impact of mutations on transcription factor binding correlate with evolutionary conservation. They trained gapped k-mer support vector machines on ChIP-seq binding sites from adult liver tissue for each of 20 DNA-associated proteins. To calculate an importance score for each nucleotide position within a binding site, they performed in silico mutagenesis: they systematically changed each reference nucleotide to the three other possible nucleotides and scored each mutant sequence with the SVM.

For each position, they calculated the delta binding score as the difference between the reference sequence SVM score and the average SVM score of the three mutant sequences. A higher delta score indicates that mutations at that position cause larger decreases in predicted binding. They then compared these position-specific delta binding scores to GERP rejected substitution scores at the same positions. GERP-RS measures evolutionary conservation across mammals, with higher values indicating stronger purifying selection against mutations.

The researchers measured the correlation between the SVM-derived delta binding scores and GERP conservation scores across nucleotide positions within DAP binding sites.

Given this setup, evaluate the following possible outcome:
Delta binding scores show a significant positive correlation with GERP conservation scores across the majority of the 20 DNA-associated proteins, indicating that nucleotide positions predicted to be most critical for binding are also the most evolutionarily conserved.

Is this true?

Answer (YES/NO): NO